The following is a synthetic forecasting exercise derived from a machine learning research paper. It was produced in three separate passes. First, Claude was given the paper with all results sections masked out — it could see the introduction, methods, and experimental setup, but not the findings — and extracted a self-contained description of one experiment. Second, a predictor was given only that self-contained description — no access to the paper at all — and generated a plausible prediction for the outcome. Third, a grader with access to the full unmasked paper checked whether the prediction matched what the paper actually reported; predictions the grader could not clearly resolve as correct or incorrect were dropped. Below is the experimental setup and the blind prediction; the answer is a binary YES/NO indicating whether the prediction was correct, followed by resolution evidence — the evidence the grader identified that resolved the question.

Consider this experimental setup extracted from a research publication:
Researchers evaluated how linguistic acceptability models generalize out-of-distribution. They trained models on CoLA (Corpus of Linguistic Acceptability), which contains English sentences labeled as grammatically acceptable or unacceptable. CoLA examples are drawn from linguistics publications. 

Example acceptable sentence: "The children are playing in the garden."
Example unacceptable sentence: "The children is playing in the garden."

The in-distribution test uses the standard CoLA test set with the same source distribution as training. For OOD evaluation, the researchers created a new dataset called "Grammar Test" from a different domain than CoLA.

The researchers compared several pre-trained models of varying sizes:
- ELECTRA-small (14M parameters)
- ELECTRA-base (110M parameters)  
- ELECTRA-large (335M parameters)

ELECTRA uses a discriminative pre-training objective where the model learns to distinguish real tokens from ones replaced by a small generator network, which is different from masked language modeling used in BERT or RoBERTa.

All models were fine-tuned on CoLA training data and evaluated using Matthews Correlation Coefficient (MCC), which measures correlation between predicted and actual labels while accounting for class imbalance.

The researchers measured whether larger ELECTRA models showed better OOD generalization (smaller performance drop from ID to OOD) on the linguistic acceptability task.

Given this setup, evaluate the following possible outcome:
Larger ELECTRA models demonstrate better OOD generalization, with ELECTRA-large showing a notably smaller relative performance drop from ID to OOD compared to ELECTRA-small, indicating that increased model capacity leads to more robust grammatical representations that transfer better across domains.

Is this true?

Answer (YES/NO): NO